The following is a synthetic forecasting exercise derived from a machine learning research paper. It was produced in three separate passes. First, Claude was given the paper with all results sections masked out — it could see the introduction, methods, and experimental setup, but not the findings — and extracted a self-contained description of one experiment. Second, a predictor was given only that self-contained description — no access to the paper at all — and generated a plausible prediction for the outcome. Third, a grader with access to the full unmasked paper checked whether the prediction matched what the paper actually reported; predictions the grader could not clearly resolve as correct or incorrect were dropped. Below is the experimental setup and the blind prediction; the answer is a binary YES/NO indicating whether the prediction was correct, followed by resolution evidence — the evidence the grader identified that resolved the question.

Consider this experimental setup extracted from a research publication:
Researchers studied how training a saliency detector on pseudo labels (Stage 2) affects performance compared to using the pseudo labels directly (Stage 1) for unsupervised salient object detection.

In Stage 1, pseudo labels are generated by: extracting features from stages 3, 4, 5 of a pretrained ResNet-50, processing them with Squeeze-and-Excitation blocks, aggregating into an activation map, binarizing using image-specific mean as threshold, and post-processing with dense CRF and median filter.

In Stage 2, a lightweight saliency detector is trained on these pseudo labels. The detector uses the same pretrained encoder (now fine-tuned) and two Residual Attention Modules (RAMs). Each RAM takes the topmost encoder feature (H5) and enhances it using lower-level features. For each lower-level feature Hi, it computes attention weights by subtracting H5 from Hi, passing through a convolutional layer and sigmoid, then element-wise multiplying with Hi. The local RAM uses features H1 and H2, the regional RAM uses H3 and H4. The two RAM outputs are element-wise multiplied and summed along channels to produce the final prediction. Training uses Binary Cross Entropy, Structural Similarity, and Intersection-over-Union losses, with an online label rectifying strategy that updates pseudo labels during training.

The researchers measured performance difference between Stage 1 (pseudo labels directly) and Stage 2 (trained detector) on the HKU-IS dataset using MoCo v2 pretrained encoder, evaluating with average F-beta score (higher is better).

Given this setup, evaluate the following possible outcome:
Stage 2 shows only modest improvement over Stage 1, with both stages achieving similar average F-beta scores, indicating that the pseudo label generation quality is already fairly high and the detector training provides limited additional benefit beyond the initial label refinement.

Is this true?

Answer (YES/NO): NO